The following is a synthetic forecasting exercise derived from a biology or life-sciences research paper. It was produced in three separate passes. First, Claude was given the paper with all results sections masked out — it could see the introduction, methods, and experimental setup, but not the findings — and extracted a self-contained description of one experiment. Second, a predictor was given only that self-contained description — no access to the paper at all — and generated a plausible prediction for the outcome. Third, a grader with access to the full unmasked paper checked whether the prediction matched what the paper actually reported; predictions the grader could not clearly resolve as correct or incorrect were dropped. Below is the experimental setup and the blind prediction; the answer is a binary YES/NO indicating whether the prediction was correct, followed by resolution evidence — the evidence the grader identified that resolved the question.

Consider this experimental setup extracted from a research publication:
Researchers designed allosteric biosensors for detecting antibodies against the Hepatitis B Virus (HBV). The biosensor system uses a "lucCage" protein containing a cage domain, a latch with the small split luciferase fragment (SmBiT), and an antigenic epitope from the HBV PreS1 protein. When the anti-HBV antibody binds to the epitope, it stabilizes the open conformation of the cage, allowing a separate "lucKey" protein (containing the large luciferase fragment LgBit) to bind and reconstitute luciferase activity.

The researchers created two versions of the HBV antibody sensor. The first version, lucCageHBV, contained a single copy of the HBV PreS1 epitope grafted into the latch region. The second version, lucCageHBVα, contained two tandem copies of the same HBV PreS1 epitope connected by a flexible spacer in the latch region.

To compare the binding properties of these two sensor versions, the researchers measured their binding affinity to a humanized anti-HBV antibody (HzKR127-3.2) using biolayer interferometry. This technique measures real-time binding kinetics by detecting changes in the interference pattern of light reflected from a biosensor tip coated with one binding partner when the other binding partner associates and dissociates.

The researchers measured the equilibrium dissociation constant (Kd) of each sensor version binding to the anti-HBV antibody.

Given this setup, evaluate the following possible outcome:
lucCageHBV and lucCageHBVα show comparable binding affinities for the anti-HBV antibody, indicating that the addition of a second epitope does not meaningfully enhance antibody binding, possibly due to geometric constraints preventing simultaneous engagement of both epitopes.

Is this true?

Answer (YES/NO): NO